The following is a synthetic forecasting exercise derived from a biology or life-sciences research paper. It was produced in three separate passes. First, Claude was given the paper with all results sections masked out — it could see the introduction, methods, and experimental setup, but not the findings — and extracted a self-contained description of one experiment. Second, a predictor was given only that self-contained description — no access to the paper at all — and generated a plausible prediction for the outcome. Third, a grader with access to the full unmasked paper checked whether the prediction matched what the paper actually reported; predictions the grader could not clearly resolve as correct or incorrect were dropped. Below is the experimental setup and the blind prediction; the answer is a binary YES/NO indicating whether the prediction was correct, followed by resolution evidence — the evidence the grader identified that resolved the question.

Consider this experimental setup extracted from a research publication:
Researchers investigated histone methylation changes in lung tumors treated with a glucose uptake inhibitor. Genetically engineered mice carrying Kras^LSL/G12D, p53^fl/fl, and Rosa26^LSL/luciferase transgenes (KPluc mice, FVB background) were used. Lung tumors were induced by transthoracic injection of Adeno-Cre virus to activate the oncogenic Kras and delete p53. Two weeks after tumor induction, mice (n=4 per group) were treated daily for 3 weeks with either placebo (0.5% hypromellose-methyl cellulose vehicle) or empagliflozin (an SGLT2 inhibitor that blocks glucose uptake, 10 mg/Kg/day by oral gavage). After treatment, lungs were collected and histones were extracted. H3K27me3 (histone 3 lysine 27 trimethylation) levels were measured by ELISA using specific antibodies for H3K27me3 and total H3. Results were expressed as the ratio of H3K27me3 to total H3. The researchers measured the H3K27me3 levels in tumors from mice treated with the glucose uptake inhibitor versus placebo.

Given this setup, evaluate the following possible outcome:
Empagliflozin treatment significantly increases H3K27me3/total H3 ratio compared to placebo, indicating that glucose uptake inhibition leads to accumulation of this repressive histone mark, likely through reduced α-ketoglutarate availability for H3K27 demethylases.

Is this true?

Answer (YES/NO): YES